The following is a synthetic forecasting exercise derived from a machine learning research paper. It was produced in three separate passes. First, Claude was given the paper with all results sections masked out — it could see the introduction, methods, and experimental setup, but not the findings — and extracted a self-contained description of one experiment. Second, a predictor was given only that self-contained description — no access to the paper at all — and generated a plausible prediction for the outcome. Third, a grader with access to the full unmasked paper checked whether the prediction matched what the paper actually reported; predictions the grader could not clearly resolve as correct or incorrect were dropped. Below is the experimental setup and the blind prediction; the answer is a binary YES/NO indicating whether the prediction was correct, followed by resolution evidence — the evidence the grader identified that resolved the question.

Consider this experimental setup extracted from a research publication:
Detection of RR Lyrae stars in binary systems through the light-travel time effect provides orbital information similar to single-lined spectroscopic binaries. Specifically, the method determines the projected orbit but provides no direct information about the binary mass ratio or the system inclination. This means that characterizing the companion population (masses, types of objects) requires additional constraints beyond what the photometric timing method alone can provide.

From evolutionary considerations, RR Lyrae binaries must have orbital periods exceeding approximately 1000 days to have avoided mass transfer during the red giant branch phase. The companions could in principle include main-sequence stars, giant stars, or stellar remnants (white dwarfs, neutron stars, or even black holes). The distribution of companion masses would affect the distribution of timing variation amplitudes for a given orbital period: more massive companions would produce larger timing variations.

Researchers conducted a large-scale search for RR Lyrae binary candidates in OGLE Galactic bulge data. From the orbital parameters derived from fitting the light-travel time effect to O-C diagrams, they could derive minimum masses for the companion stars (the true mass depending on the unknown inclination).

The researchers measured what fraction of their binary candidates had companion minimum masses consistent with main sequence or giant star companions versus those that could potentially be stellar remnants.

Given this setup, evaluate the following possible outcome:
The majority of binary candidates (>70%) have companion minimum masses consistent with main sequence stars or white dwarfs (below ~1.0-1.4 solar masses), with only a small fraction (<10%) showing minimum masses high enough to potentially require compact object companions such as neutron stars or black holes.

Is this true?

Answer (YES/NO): YES